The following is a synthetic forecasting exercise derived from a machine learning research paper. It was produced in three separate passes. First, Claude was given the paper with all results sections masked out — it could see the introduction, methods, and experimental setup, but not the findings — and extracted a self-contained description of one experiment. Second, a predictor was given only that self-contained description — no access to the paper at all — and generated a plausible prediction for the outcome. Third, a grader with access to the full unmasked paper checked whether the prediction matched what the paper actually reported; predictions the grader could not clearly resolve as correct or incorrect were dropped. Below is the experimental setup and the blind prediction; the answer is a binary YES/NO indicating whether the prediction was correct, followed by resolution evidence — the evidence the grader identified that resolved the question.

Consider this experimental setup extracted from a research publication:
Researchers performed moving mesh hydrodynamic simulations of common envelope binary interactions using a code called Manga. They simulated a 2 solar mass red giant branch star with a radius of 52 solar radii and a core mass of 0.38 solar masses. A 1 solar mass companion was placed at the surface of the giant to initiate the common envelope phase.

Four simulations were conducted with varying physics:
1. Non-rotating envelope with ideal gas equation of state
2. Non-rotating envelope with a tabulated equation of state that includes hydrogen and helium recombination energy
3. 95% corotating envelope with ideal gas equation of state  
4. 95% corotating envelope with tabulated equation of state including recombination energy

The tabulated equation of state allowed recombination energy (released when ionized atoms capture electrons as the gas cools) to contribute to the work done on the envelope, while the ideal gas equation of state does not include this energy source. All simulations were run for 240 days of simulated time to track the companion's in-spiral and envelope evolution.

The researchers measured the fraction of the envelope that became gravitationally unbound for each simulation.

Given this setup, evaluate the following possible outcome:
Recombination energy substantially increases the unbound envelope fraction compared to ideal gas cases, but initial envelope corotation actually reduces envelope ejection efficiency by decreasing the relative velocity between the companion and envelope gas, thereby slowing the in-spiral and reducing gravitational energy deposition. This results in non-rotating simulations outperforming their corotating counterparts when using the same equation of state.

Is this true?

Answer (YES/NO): NO